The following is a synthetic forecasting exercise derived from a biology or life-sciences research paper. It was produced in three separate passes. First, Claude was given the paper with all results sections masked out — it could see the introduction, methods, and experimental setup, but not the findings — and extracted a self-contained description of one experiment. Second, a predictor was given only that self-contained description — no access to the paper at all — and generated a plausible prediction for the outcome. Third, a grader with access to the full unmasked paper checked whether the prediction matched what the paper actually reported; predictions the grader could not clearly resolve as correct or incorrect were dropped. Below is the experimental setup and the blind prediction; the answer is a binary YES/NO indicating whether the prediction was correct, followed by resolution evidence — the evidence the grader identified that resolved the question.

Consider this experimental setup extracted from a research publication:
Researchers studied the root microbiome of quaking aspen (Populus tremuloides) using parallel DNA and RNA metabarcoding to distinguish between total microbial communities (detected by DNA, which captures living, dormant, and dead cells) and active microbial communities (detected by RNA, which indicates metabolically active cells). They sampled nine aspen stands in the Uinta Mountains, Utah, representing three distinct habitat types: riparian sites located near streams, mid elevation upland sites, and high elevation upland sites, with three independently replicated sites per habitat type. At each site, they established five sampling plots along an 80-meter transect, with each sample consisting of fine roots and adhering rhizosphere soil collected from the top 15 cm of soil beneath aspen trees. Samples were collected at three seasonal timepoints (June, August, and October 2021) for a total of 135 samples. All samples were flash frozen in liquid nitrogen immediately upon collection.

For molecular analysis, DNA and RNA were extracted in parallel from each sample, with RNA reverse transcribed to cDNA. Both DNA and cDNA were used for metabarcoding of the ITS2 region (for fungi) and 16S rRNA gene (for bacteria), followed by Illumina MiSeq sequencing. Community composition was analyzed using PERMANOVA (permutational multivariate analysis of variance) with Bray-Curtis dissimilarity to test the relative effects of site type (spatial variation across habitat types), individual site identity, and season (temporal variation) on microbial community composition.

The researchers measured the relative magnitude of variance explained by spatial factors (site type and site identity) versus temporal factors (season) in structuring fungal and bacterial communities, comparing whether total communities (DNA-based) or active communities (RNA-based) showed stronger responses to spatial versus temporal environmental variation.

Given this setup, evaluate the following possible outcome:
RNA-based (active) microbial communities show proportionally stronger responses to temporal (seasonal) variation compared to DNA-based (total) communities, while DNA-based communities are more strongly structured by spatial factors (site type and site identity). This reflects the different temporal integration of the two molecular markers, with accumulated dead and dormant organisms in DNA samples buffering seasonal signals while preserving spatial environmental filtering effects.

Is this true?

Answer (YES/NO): YES